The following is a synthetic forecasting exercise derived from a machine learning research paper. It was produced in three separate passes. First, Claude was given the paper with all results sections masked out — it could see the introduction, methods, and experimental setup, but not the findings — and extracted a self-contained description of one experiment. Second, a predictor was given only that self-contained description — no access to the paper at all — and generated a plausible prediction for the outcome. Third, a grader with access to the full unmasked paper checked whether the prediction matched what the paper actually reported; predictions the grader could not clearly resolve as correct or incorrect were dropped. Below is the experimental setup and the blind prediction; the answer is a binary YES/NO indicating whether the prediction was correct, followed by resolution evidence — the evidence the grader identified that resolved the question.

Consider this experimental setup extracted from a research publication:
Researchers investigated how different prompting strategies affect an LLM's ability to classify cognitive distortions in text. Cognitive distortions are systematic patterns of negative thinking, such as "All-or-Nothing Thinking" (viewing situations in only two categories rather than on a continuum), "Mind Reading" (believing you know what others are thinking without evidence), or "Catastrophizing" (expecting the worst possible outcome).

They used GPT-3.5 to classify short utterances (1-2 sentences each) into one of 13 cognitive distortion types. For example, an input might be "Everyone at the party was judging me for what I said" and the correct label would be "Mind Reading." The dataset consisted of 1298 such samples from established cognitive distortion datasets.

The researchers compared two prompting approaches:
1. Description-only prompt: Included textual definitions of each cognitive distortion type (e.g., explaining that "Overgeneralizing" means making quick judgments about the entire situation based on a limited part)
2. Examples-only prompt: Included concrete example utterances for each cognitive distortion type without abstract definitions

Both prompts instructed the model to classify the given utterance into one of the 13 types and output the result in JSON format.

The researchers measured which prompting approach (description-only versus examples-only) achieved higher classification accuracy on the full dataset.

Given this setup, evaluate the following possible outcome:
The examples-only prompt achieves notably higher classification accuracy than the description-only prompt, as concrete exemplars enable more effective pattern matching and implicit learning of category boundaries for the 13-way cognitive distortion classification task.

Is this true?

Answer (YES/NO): NO